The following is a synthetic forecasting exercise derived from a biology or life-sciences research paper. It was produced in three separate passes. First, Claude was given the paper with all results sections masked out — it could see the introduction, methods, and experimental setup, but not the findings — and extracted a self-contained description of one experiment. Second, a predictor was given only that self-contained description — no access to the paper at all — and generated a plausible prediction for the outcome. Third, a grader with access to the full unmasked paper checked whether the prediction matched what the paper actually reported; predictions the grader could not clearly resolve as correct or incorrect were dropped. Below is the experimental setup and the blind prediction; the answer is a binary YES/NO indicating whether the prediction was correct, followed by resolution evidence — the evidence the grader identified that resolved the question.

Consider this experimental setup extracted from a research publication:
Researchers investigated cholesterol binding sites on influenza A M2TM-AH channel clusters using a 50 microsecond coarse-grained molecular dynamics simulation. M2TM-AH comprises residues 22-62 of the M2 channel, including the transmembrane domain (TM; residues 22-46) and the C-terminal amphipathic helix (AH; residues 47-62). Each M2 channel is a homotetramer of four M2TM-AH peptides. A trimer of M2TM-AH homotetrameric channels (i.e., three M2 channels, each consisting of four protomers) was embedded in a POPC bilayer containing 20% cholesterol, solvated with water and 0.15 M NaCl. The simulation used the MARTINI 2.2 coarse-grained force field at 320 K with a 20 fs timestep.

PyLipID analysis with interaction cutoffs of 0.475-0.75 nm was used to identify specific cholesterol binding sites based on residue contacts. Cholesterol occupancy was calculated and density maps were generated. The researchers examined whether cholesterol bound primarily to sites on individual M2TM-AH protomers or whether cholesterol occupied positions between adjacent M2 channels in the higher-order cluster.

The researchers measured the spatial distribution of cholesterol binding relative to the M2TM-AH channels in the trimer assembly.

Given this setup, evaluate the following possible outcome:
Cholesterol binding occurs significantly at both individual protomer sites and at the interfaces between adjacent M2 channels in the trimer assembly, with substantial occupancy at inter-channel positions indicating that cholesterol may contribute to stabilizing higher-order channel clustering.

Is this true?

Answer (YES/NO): YES